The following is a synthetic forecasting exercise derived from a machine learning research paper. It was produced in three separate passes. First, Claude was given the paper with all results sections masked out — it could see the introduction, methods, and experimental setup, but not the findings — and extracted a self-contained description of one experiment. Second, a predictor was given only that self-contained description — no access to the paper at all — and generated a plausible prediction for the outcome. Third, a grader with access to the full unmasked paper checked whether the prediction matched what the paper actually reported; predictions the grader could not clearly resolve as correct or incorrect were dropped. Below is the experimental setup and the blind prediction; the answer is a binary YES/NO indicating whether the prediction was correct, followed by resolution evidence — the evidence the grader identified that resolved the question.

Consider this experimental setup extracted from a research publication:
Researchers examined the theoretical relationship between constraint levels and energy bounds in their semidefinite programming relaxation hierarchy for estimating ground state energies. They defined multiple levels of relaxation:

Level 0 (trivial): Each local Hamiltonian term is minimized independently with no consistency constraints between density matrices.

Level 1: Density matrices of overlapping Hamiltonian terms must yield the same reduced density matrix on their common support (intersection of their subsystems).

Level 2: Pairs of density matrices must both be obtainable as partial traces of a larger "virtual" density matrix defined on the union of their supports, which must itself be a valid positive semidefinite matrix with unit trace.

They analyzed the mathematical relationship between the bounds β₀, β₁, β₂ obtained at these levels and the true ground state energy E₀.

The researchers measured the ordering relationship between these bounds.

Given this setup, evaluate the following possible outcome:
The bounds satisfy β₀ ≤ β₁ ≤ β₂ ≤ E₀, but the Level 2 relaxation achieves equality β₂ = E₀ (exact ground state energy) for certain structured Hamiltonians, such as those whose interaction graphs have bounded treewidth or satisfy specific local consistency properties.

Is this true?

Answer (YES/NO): NO